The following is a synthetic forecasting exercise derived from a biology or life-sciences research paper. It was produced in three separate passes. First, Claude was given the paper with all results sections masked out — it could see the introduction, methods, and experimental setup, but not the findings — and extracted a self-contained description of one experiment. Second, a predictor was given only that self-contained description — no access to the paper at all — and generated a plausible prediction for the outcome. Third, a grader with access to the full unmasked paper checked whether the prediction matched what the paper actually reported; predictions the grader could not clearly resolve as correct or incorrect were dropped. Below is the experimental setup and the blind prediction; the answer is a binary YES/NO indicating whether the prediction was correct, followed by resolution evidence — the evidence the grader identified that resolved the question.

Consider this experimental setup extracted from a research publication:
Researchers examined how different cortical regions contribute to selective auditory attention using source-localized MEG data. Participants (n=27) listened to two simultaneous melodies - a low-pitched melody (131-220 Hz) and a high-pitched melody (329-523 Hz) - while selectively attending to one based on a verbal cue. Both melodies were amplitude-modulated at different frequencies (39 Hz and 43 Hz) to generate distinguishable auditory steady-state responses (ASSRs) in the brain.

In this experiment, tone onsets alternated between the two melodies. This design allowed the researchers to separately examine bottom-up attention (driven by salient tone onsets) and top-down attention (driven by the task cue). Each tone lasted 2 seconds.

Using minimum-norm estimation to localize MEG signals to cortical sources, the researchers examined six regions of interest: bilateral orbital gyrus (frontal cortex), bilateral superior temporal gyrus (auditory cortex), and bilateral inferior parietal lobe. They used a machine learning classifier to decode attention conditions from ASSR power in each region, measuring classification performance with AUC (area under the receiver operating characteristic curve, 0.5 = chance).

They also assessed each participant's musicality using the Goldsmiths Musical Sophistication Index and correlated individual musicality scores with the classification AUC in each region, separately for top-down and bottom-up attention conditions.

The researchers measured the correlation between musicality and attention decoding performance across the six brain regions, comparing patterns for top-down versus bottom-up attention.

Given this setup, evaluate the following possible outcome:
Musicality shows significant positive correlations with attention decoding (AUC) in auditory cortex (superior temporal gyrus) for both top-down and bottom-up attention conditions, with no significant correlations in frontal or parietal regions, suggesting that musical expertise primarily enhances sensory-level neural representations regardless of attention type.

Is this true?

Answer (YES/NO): NO